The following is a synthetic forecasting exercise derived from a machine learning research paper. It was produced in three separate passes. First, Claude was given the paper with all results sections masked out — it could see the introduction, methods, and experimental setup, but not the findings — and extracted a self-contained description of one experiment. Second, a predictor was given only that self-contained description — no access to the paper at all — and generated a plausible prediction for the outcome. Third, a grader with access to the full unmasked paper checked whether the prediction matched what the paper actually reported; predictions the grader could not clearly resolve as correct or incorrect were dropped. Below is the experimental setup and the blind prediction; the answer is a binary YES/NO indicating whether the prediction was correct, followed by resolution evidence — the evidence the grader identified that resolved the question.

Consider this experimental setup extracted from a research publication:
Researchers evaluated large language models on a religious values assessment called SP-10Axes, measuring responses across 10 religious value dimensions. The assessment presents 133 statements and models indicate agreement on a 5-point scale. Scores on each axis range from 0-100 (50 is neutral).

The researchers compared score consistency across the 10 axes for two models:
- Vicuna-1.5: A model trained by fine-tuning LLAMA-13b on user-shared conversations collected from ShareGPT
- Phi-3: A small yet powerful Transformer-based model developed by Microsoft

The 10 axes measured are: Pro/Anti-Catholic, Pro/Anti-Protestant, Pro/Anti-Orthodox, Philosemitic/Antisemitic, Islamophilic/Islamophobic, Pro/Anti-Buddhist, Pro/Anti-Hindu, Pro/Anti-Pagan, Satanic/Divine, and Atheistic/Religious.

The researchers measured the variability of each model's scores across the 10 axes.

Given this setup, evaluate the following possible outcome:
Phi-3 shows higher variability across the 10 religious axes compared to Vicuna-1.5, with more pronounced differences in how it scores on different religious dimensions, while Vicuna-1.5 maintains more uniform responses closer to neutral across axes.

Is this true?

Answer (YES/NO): YES